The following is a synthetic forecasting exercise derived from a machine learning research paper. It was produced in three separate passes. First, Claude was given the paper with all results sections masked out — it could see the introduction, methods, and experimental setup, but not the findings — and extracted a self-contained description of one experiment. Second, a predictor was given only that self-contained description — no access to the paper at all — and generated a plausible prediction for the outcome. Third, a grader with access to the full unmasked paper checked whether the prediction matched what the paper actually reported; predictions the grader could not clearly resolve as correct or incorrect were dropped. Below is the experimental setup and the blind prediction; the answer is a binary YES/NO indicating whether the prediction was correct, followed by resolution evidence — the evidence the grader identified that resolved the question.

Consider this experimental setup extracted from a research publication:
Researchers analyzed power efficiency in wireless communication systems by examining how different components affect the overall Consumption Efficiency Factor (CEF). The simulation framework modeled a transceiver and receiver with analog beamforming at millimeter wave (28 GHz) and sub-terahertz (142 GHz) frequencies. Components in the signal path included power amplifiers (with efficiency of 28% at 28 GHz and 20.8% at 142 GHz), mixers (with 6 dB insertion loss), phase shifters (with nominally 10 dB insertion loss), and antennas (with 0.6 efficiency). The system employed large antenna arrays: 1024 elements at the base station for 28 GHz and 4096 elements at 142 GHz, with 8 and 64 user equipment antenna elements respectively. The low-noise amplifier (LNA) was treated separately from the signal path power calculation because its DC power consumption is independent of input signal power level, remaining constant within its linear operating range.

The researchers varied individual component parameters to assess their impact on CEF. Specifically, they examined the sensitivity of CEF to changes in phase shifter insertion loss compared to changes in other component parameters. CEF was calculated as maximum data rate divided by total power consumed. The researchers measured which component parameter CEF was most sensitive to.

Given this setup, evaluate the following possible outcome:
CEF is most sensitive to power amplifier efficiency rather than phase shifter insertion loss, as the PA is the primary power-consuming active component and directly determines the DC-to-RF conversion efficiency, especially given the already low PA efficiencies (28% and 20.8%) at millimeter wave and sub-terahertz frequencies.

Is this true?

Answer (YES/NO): NO